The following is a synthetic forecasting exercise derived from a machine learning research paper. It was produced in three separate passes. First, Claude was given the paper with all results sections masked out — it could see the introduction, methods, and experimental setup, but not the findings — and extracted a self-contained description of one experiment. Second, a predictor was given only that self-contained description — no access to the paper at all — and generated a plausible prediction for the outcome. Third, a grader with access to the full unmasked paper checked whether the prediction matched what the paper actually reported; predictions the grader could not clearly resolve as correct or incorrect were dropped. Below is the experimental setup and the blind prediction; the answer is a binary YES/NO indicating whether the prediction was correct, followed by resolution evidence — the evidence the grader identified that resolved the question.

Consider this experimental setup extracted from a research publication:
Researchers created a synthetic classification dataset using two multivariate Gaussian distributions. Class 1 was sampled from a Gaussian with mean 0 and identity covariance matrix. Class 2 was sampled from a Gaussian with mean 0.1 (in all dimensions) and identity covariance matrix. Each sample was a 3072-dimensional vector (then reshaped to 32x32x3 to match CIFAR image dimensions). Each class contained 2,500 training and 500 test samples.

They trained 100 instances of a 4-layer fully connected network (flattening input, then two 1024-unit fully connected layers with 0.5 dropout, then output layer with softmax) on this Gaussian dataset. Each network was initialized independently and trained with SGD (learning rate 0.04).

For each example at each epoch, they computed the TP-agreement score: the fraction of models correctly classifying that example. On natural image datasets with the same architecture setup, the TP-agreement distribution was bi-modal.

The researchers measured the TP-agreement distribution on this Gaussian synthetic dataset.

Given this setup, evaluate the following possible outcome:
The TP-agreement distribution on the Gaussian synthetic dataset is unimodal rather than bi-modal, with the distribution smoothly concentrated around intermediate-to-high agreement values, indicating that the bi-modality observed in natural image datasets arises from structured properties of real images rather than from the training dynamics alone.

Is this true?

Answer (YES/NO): YES